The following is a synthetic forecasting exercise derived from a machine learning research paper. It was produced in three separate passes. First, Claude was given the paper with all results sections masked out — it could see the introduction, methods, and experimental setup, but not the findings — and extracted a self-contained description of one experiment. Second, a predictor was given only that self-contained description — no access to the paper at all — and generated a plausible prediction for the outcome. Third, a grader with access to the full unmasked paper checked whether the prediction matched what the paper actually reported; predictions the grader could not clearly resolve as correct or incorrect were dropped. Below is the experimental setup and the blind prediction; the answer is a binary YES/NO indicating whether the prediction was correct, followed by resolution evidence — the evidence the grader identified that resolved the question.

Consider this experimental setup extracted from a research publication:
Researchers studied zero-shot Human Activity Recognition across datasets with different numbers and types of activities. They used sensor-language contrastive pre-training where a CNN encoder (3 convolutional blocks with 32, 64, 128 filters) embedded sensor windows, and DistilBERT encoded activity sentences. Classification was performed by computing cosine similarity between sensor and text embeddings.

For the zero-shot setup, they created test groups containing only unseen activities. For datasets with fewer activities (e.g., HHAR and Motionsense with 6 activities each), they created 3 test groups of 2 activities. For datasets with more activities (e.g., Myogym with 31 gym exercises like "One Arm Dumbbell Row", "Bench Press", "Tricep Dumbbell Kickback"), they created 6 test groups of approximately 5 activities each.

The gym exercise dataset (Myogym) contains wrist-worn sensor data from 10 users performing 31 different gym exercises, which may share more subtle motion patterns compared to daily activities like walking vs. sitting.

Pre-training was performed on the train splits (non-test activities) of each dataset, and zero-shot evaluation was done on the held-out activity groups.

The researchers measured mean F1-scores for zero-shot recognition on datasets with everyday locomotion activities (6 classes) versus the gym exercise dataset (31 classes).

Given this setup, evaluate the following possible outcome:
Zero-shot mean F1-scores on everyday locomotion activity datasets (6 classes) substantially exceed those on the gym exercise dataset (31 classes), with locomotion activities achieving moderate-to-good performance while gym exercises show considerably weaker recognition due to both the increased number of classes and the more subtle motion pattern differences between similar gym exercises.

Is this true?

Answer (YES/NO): NO